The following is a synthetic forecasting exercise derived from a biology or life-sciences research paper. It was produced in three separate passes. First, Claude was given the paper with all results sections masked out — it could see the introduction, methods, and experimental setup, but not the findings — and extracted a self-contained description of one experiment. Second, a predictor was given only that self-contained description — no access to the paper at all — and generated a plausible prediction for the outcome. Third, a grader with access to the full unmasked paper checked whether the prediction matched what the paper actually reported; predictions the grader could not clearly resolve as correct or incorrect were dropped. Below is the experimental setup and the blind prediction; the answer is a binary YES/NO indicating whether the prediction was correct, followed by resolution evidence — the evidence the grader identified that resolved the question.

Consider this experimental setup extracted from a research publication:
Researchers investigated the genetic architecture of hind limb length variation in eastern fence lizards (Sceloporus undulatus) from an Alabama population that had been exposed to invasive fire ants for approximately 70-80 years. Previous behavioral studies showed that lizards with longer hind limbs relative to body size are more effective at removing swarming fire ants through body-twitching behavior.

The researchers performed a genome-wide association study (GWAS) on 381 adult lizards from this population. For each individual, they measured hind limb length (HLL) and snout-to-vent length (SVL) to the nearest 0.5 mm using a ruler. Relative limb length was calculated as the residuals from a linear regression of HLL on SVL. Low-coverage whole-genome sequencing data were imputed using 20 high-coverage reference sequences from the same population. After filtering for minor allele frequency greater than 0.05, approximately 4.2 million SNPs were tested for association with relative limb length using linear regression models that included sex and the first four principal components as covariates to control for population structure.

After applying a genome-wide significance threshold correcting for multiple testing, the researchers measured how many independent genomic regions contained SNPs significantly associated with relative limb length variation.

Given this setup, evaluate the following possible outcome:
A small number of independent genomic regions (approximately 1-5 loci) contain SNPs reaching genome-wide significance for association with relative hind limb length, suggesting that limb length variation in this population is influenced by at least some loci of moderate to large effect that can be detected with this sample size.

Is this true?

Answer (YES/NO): YES